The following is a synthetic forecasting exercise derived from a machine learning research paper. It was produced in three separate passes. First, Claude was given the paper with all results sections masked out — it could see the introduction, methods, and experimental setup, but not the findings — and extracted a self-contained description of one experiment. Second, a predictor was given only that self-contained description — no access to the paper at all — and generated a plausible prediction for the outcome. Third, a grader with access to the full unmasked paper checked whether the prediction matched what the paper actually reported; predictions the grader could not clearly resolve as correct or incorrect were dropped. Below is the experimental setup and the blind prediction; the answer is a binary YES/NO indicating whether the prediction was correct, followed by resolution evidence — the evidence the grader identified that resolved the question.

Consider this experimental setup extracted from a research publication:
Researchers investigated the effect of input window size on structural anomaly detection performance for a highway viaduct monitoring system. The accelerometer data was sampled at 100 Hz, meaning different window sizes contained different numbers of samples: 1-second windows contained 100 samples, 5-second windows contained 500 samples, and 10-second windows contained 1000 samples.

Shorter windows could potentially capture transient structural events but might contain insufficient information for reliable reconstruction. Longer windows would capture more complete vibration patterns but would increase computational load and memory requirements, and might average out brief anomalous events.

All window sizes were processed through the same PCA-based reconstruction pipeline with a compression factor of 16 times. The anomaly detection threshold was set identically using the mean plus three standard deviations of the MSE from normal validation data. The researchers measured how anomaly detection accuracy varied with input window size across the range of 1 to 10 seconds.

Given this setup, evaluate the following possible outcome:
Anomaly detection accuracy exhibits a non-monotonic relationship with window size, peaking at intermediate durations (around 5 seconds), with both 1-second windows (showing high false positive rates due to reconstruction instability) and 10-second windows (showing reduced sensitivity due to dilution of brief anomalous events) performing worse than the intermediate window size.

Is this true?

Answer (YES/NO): YES